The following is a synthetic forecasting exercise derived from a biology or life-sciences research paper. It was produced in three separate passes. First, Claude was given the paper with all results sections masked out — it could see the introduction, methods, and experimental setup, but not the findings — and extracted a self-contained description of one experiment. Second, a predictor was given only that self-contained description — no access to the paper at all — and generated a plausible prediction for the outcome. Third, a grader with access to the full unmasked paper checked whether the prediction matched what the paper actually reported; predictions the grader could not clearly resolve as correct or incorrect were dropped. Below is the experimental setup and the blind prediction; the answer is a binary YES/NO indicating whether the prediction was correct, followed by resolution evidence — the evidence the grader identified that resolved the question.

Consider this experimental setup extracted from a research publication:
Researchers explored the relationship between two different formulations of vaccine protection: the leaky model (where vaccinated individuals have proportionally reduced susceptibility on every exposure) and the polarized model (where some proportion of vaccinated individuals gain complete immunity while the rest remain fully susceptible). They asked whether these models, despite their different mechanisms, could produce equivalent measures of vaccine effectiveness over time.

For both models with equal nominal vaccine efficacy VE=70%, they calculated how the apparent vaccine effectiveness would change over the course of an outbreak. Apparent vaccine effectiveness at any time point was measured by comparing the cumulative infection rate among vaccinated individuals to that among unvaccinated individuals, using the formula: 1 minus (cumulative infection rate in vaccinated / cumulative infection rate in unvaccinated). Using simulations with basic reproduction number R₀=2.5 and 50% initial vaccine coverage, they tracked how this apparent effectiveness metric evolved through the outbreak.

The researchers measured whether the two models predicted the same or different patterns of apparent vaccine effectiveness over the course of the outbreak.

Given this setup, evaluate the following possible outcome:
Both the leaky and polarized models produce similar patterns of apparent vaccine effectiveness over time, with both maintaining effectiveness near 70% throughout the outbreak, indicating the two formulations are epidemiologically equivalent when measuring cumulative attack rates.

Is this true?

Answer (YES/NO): NO